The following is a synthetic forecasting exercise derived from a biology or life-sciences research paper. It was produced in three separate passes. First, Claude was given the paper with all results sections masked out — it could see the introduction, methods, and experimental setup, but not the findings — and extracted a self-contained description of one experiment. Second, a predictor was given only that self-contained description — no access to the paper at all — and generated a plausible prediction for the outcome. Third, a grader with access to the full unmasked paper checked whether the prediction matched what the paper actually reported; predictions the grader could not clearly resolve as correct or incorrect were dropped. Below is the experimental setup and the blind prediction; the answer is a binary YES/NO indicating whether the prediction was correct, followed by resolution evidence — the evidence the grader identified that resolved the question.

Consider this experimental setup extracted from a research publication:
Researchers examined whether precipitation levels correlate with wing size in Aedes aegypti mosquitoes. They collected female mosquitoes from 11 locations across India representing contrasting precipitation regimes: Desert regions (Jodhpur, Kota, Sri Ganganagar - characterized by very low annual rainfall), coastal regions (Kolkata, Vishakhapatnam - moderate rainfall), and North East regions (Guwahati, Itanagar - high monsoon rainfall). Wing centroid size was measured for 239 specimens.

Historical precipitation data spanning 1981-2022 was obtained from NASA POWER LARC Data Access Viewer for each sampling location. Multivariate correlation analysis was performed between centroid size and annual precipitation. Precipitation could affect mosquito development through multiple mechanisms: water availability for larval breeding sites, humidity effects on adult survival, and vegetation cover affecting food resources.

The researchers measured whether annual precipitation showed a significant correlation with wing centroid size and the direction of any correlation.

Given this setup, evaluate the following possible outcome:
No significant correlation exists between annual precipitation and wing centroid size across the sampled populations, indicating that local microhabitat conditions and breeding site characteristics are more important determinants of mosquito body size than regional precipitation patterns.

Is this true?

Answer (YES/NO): YES